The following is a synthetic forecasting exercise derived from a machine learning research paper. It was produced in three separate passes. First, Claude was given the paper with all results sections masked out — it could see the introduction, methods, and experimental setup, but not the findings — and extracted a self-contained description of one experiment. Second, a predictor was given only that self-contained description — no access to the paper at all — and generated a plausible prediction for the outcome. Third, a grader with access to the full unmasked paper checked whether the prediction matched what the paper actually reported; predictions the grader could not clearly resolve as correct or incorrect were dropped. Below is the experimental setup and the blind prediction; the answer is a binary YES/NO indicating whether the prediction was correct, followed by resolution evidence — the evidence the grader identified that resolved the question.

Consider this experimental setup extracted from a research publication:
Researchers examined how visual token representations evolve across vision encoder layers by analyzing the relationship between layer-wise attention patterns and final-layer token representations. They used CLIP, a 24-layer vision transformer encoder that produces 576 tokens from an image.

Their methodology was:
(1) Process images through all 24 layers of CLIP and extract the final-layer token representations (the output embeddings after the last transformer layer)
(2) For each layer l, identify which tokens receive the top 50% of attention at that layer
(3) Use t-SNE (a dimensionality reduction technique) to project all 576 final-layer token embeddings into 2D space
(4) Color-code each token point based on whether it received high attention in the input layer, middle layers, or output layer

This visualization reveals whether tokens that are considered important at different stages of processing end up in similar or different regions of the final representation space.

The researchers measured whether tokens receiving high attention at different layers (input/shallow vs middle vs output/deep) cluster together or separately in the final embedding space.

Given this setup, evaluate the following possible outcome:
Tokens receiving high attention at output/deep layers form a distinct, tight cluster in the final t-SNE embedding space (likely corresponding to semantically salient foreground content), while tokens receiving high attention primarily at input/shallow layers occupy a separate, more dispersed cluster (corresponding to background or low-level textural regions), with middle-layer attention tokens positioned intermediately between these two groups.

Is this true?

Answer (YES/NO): NO